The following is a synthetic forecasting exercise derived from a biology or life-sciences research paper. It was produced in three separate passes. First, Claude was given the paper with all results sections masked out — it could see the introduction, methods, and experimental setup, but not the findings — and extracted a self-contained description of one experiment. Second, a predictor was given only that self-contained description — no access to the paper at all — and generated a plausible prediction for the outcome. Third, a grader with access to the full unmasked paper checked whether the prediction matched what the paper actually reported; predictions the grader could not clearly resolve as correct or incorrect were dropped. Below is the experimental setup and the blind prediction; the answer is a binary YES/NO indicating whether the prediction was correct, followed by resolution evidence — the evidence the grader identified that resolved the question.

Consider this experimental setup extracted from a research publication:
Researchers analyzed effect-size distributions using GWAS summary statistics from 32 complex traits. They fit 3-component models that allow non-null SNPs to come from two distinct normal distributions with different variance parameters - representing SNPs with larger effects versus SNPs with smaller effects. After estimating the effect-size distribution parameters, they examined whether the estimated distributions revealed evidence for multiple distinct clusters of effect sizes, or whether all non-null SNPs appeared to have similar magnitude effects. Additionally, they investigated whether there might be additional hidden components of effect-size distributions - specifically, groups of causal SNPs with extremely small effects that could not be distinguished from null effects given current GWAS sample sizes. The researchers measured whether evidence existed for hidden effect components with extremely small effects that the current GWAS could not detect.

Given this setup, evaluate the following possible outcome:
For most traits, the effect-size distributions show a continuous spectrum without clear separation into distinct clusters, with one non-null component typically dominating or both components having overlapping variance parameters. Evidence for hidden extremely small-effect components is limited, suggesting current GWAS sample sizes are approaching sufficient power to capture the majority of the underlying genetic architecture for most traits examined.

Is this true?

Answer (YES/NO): NO